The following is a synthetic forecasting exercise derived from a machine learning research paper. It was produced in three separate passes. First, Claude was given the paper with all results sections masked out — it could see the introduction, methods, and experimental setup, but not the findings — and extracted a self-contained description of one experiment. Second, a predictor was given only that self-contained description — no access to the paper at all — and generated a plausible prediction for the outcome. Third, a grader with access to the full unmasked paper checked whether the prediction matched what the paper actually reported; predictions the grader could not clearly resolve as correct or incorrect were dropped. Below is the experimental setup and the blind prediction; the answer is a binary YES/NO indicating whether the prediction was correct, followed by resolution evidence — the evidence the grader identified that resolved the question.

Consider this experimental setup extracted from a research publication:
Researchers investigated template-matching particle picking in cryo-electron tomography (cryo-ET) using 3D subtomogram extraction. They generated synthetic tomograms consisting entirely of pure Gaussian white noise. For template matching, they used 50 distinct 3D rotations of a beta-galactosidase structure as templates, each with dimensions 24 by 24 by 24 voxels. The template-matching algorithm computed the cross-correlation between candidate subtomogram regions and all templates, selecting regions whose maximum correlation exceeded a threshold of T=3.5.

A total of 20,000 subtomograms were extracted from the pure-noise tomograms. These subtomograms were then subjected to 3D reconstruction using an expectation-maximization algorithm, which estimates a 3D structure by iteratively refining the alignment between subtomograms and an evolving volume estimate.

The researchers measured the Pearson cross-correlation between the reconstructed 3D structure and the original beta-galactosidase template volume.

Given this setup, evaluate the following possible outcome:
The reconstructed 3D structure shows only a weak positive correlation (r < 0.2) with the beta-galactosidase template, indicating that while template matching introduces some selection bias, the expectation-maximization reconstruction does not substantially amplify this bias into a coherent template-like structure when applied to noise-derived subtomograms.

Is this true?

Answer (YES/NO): NO